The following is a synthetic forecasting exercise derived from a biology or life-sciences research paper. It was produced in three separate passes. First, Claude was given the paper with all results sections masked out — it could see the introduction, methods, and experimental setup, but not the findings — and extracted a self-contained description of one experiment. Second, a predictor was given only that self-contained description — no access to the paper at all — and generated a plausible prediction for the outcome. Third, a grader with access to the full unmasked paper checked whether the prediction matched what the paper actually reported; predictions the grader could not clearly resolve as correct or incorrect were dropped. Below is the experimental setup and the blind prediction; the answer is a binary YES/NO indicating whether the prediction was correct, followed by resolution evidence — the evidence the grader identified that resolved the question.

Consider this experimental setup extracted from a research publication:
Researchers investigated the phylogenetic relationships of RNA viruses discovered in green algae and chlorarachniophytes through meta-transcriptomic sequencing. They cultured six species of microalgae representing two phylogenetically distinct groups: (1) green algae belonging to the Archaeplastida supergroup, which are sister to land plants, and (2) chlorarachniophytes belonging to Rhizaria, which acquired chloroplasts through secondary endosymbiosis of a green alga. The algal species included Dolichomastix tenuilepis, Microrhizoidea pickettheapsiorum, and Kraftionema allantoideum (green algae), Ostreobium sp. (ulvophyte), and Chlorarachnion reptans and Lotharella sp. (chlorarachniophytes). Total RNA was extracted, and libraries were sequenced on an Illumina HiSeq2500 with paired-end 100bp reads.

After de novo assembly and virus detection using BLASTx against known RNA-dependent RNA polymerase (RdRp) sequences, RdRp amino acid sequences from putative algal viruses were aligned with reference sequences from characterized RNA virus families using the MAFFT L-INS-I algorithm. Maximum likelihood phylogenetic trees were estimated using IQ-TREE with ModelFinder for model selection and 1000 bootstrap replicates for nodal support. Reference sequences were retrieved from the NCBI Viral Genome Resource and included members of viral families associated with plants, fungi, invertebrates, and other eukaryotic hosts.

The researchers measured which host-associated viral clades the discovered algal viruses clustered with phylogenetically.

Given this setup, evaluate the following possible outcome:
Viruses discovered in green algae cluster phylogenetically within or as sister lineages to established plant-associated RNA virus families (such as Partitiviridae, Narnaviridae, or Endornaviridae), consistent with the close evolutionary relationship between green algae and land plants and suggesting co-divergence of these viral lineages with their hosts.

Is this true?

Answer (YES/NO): YES